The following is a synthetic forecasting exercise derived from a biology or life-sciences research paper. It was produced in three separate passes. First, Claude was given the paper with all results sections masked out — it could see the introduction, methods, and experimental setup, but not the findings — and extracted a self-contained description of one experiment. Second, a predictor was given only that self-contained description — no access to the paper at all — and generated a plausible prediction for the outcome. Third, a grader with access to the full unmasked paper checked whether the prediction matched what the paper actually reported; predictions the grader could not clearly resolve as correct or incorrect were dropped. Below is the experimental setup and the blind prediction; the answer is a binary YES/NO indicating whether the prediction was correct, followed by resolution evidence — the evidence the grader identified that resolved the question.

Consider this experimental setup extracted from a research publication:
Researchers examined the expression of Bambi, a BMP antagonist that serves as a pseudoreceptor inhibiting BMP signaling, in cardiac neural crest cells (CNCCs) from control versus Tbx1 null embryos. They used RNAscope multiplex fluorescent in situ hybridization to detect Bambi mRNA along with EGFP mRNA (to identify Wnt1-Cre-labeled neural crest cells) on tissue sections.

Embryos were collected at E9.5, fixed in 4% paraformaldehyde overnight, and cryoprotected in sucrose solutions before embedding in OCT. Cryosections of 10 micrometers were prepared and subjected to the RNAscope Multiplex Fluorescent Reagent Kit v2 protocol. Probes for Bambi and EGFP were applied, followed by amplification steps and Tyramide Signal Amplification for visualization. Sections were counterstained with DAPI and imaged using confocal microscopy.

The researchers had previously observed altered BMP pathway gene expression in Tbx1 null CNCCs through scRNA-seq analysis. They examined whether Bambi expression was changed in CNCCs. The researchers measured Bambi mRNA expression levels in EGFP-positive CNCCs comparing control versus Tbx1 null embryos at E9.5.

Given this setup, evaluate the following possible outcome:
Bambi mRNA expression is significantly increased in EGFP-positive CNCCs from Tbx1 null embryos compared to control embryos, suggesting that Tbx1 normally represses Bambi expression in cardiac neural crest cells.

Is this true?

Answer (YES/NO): YES